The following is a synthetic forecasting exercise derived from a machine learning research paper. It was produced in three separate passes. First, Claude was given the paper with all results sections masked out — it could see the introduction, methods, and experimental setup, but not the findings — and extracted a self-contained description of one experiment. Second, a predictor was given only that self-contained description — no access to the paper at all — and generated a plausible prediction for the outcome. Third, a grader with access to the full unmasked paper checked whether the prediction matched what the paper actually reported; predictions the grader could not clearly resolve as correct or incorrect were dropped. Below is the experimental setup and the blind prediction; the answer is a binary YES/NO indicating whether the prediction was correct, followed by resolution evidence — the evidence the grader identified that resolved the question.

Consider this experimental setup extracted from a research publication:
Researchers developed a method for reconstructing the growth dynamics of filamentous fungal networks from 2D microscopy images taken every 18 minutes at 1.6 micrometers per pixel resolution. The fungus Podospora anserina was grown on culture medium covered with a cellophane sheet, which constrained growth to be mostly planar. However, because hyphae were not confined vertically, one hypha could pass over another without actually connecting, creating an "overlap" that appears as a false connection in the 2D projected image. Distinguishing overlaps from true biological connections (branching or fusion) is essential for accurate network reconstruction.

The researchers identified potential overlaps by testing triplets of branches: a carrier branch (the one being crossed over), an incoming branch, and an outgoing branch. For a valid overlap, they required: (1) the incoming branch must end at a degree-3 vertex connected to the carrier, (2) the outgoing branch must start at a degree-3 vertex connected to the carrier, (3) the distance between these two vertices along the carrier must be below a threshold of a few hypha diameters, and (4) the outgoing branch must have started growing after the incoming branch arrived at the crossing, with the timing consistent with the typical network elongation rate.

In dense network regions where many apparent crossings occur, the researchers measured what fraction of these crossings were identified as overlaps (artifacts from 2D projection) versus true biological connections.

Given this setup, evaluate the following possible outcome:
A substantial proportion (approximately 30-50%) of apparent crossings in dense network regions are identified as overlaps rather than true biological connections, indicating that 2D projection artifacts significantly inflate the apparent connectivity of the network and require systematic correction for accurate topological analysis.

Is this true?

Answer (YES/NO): NO